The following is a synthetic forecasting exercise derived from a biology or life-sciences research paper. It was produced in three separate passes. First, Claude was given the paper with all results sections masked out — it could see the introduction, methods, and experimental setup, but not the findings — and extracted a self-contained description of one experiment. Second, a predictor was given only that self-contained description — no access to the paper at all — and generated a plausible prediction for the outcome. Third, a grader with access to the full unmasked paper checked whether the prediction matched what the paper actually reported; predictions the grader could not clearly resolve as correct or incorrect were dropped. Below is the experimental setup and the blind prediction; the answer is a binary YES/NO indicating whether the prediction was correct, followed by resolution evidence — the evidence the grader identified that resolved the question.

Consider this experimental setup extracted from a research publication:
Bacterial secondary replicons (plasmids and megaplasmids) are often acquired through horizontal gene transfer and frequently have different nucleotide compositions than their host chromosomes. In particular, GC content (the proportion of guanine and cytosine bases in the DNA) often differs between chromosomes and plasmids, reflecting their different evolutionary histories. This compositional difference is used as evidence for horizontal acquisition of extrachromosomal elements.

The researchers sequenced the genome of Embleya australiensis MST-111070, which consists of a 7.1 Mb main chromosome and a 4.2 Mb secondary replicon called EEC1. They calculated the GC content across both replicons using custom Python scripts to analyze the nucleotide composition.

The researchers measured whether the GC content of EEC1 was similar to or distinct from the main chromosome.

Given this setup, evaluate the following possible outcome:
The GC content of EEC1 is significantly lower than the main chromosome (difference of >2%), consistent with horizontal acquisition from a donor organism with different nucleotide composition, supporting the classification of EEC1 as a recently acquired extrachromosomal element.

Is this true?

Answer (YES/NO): NO